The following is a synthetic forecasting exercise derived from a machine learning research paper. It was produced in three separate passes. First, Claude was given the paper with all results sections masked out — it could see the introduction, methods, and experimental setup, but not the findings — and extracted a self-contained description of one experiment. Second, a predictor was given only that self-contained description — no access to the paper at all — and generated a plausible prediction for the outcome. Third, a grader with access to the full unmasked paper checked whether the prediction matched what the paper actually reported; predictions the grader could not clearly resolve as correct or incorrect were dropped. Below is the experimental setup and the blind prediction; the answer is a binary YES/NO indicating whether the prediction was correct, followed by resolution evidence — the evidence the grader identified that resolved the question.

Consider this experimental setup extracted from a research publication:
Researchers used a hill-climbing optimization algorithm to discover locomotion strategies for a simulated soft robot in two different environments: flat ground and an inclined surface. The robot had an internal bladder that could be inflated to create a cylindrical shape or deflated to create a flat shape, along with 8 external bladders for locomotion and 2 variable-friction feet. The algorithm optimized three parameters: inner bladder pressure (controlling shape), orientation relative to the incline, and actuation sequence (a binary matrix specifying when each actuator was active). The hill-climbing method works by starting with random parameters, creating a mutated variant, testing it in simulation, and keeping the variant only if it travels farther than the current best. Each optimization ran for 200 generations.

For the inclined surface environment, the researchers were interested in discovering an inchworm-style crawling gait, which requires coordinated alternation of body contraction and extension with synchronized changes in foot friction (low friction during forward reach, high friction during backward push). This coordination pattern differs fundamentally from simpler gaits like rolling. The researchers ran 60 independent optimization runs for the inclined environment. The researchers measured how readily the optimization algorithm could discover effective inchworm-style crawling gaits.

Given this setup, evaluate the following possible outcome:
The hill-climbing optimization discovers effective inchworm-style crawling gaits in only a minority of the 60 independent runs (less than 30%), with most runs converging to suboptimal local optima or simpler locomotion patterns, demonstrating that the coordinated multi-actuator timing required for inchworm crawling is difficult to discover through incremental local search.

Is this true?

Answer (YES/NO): NO